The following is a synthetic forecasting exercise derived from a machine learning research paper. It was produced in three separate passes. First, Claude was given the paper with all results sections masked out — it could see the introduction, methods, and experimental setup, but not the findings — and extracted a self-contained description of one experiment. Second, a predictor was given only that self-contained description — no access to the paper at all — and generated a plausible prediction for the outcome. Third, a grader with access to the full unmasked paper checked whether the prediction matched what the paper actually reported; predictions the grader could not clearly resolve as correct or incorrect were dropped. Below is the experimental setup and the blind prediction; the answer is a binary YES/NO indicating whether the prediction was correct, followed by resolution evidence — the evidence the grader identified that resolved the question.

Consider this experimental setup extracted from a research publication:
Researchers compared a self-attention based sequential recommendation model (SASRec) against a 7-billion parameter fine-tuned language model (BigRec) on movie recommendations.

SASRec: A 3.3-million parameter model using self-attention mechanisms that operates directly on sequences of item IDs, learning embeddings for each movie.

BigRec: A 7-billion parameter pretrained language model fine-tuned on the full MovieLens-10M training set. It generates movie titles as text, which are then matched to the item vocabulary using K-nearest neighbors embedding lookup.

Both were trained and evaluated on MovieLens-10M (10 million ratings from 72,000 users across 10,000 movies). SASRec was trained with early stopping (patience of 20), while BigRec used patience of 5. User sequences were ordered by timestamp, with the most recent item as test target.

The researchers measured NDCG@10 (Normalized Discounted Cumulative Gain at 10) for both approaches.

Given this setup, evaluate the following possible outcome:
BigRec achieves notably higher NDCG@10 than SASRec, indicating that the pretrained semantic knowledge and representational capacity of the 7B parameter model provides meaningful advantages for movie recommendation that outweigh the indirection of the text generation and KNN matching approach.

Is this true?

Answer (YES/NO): NO